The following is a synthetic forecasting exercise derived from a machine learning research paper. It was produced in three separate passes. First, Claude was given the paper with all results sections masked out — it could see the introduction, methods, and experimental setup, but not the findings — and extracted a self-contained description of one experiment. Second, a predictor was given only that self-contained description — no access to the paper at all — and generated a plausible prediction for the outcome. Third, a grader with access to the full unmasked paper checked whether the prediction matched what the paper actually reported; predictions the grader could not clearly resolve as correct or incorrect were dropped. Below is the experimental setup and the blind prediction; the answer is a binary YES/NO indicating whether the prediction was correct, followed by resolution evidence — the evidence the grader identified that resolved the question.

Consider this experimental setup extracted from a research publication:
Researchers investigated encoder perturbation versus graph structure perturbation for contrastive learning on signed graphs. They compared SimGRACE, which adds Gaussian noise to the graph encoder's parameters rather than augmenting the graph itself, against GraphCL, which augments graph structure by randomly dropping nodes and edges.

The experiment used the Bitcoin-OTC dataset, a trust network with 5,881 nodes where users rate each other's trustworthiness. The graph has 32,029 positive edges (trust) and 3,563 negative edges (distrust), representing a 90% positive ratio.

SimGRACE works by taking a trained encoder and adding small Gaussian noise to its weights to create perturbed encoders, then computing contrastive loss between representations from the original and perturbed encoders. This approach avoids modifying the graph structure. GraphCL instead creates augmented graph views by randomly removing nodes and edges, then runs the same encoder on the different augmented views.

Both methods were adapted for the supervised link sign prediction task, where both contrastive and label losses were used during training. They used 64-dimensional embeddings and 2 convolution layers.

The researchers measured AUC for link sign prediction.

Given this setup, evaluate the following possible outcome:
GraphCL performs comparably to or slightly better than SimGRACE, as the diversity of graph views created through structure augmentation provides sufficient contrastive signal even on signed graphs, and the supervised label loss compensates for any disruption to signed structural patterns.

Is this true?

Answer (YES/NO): NO